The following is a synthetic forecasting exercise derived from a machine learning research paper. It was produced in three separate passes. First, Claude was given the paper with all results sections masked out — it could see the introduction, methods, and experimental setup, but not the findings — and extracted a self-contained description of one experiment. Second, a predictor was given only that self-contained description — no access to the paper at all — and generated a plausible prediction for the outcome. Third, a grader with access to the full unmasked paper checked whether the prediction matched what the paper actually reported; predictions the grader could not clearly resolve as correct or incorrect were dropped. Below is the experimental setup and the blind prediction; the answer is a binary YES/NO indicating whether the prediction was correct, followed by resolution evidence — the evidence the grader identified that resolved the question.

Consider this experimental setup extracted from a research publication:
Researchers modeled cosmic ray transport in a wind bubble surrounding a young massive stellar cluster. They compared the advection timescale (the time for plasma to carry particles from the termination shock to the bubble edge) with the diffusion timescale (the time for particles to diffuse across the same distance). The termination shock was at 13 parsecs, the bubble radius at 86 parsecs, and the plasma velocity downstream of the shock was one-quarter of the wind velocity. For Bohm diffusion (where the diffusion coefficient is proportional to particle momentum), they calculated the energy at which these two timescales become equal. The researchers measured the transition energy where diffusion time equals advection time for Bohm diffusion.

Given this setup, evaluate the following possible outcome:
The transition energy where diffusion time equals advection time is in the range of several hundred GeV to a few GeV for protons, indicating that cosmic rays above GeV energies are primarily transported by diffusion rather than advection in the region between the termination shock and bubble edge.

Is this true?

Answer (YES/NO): NO